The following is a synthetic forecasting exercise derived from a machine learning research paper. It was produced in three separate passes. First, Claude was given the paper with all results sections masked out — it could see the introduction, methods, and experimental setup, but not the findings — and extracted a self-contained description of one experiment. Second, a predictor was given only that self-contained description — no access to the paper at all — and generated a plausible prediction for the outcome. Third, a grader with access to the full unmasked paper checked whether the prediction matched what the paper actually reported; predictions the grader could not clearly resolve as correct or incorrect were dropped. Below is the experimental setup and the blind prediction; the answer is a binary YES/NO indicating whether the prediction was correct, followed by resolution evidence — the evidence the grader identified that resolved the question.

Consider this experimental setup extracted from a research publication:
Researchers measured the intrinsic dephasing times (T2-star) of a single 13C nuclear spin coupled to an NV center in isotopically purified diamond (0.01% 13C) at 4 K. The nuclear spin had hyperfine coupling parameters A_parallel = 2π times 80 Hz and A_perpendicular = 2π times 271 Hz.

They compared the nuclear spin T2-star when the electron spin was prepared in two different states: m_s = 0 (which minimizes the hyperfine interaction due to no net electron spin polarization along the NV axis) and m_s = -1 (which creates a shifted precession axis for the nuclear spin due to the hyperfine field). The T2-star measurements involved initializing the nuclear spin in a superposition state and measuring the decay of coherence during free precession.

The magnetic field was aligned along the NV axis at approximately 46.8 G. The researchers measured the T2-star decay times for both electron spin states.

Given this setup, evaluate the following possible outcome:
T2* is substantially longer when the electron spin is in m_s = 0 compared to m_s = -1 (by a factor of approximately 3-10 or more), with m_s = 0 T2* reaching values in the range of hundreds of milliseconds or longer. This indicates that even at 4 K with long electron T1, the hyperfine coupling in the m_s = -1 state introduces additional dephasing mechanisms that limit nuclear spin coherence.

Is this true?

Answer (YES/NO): NO